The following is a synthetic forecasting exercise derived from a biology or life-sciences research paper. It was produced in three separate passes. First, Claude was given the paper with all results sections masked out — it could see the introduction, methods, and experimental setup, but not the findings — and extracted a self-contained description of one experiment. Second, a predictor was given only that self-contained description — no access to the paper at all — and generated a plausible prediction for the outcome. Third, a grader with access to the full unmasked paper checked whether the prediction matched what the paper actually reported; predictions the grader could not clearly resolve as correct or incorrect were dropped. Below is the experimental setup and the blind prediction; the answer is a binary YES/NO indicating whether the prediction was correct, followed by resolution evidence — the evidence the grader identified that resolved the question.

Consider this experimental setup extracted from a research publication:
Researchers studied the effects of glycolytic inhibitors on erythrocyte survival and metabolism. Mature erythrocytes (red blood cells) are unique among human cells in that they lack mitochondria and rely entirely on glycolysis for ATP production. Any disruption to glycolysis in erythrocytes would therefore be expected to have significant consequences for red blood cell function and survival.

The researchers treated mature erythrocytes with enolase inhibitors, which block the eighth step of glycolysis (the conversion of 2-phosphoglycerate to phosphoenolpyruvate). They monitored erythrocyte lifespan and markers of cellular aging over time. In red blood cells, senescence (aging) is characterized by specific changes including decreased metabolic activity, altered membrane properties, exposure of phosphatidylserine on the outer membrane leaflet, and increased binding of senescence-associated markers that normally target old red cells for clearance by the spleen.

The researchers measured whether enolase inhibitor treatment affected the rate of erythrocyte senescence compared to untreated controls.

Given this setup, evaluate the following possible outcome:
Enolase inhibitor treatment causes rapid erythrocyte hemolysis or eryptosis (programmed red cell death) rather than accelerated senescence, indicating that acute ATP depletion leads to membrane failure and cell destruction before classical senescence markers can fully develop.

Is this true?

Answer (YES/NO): NO